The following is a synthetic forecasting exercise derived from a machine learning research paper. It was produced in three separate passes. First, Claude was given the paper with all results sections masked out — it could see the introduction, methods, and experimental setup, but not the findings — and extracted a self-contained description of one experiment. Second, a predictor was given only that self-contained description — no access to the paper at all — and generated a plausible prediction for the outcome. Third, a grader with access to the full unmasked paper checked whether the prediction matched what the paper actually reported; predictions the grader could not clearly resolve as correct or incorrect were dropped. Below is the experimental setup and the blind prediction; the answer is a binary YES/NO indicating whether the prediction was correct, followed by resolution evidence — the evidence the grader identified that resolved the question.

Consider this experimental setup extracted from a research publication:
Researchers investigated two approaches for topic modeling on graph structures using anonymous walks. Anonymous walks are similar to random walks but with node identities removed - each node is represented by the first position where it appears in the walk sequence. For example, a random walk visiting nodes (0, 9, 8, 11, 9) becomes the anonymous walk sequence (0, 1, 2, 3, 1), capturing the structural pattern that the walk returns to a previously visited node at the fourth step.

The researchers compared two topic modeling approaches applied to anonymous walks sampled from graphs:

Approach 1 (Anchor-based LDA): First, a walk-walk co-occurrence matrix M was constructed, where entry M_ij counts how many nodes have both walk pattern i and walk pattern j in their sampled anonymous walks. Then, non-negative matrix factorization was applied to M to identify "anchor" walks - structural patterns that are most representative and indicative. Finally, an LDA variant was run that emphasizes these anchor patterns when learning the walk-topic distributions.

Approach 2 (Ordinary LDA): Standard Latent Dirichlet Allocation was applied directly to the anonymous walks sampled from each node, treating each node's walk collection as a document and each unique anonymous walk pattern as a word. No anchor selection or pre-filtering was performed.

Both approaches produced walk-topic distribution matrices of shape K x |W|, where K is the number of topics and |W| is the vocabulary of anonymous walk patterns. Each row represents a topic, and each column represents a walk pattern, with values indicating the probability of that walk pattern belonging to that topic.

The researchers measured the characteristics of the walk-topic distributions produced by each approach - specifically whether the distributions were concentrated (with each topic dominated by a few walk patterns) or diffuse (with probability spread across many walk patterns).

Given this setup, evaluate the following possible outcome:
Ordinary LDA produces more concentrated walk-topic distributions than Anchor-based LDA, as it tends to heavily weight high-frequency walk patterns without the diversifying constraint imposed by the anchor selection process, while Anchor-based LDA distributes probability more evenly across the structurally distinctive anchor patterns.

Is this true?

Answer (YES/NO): NO